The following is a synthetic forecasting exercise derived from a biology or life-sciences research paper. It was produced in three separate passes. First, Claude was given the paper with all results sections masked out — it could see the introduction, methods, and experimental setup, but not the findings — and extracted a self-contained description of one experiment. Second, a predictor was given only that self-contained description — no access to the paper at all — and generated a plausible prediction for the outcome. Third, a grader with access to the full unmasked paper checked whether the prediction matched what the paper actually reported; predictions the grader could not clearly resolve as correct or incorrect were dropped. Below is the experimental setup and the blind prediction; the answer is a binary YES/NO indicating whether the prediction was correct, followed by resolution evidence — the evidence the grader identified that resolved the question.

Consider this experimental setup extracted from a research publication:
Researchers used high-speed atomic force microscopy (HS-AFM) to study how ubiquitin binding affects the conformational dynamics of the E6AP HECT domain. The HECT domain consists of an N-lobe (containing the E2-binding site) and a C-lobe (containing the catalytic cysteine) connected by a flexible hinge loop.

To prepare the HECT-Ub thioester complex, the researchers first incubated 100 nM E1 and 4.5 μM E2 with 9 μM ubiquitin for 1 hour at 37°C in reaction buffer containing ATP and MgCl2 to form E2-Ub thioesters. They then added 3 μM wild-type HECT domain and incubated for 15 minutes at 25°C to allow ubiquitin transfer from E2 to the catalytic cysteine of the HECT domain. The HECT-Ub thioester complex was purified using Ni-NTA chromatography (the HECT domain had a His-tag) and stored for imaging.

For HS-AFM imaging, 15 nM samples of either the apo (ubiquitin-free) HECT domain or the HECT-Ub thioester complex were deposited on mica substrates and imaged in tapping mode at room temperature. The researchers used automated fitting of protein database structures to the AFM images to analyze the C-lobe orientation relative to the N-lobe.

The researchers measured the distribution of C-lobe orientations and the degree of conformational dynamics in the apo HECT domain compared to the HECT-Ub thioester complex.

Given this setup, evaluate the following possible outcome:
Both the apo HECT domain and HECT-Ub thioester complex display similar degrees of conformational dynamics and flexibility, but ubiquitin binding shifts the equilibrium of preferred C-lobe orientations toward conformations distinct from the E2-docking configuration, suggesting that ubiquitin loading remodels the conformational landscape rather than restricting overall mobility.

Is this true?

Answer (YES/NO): YES